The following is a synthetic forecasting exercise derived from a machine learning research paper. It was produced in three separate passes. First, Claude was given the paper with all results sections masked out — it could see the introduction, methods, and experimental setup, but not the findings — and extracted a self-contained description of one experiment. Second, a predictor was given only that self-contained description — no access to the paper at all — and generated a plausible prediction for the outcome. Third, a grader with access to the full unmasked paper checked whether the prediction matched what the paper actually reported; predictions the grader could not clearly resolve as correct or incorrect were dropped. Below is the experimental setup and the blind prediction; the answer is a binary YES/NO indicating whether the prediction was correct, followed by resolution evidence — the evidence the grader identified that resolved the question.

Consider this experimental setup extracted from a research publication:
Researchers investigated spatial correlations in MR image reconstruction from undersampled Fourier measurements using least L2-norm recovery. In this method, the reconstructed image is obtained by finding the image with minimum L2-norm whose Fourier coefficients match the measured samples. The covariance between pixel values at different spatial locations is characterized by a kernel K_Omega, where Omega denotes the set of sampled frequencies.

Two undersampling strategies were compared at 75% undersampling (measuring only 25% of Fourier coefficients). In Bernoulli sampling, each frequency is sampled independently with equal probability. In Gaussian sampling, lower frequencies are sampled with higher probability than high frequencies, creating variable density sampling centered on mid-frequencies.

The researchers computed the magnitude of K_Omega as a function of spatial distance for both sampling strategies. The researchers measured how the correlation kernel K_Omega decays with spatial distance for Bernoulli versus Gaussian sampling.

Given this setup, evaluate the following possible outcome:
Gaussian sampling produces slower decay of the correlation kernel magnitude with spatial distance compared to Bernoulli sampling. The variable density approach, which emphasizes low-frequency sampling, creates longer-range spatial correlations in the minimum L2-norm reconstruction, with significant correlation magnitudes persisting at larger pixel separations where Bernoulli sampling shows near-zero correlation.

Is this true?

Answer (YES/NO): YES